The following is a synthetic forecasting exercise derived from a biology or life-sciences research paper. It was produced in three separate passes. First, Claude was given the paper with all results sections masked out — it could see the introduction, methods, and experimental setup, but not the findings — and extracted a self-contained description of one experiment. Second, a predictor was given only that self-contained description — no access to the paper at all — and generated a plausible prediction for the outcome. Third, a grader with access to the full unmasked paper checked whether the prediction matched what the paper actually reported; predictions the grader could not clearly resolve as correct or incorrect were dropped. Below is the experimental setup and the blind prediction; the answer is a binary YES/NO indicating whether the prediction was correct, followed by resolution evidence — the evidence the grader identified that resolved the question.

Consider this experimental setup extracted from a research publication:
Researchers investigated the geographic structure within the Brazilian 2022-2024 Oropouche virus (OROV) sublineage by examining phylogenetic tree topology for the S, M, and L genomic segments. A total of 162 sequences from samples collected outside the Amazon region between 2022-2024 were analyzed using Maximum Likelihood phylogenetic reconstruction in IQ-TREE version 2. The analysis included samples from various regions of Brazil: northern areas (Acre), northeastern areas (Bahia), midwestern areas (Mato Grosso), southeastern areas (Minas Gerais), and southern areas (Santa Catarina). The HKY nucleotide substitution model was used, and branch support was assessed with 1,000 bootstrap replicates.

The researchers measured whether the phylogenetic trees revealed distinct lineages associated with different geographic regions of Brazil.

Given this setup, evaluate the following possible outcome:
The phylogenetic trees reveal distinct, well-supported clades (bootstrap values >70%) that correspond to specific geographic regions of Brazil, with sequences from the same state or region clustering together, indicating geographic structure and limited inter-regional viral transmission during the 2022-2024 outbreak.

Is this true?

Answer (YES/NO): NO